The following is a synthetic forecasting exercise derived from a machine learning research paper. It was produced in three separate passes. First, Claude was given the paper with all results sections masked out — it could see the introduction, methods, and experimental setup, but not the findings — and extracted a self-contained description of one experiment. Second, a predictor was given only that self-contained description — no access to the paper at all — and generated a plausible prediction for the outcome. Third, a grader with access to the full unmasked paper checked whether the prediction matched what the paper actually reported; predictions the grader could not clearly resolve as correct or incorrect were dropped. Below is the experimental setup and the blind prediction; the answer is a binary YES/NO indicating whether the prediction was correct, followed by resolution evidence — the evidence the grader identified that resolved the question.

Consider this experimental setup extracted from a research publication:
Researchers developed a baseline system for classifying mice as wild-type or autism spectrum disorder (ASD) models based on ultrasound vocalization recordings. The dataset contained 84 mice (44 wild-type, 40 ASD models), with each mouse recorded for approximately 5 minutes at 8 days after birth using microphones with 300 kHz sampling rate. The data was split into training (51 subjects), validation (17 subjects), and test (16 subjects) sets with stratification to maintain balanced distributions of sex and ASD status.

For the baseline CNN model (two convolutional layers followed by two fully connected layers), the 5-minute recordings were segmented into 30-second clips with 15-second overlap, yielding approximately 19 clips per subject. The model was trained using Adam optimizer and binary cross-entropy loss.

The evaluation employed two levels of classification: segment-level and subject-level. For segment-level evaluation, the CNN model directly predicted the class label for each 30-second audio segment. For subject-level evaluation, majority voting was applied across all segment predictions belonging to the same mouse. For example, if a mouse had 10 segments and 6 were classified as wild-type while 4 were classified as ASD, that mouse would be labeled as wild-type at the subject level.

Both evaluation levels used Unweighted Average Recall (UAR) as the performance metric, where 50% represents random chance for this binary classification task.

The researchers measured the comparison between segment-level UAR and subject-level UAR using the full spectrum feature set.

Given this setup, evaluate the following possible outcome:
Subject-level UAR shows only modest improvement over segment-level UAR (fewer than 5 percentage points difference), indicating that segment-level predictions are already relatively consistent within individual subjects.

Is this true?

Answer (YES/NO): YES